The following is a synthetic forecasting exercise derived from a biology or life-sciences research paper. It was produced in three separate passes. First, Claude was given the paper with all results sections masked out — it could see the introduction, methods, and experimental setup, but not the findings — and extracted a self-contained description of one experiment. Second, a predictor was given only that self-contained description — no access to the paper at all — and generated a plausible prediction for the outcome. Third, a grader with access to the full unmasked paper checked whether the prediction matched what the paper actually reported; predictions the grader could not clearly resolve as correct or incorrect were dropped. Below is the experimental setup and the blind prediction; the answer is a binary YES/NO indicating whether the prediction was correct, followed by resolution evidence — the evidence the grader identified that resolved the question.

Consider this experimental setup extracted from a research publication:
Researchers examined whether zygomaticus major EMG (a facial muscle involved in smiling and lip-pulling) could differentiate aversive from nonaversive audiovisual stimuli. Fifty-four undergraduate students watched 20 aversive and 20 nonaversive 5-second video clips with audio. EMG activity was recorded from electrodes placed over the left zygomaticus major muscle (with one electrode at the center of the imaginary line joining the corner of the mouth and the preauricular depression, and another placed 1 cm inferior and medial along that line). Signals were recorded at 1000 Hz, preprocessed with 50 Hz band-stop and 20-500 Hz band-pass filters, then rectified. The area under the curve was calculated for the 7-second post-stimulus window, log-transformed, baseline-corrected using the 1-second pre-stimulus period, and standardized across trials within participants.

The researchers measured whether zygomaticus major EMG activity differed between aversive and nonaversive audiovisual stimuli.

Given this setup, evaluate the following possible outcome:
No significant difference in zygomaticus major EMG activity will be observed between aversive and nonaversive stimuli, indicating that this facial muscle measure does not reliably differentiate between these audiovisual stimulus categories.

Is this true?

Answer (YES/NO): YES